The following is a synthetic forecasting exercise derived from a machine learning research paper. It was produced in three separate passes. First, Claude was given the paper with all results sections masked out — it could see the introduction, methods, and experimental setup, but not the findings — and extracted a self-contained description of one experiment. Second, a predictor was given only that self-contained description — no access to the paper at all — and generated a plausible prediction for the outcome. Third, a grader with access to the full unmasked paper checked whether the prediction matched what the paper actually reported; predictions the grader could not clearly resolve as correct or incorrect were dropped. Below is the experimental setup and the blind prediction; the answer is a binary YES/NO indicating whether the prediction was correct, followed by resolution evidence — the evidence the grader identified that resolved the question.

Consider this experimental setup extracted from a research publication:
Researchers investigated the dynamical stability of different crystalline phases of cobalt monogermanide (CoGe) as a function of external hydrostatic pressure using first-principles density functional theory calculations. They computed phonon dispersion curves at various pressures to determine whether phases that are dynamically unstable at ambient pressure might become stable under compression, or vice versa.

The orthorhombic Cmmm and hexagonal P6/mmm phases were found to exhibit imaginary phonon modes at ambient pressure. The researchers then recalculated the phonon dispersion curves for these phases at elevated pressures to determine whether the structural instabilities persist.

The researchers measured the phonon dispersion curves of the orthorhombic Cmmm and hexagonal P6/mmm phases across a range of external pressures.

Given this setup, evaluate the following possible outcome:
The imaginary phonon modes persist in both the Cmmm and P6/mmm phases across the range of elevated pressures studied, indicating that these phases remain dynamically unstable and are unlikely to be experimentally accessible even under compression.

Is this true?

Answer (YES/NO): YES